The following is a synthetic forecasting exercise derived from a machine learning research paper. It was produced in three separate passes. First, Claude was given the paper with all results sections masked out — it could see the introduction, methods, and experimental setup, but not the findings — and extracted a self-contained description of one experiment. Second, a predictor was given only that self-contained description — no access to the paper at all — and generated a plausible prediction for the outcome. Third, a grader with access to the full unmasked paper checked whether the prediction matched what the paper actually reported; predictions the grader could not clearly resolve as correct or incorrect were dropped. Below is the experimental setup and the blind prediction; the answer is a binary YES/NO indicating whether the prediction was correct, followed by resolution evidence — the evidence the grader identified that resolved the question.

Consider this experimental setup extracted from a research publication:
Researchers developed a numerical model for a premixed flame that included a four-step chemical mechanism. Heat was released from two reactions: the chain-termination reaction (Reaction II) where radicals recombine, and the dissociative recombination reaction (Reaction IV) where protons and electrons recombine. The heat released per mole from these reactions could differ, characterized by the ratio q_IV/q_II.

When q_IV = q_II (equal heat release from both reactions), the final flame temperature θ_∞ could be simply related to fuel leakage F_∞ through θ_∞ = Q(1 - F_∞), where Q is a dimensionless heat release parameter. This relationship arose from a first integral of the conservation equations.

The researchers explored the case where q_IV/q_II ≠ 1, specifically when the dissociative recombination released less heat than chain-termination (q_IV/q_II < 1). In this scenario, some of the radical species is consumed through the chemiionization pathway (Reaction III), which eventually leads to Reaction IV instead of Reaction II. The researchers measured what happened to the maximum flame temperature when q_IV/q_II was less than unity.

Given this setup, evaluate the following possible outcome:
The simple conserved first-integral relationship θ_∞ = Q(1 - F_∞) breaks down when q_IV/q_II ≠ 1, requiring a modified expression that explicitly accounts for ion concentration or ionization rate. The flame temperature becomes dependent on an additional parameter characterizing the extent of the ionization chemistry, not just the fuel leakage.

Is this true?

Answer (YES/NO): YES